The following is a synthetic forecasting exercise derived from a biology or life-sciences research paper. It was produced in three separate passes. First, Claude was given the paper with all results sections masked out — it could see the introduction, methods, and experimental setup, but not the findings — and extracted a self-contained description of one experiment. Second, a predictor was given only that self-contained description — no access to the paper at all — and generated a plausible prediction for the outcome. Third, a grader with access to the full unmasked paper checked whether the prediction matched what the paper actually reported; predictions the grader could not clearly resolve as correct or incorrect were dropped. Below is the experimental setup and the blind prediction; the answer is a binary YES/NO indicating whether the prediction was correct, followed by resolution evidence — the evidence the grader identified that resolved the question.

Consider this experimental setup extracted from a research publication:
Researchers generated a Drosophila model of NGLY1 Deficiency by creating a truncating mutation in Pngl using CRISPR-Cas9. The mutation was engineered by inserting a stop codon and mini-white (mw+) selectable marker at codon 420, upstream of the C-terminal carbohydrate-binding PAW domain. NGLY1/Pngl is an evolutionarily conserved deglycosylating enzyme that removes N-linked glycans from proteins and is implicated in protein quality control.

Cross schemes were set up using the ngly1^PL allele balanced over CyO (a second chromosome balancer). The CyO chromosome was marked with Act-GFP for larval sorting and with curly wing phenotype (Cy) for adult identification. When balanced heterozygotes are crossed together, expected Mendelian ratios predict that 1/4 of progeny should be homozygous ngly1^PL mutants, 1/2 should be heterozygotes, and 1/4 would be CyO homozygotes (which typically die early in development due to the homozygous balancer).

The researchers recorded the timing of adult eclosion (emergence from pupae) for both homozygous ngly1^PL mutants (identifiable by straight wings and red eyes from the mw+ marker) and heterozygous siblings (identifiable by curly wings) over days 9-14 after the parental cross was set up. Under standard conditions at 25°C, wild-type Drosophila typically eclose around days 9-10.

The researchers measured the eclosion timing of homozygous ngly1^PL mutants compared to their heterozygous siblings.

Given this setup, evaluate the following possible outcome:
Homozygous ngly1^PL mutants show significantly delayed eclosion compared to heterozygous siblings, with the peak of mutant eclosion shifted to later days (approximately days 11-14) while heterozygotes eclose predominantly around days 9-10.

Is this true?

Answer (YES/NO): YES